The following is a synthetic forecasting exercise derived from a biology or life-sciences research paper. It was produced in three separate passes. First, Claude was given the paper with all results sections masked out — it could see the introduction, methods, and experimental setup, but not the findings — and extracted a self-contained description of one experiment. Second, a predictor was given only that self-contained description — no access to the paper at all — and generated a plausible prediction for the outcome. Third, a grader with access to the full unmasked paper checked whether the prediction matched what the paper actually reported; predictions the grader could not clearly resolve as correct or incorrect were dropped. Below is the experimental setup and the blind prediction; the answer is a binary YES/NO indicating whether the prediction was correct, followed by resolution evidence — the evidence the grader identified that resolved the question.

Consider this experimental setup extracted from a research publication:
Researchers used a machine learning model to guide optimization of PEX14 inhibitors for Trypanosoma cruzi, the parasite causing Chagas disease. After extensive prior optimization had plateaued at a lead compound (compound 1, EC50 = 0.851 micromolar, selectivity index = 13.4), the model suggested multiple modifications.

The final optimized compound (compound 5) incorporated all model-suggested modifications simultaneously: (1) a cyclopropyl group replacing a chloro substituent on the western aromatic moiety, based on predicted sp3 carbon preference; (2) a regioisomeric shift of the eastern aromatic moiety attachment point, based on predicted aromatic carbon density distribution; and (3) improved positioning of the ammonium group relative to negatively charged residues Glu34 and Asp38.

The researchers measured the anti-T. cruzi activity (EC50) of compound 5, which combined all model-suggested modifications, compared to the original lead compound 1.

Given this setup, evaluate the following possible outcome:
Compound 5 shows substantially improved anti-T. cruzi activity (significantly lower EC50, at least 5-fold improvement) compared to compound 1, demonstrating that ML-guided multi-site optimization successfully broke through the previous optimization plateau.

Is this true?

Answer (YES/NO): YES